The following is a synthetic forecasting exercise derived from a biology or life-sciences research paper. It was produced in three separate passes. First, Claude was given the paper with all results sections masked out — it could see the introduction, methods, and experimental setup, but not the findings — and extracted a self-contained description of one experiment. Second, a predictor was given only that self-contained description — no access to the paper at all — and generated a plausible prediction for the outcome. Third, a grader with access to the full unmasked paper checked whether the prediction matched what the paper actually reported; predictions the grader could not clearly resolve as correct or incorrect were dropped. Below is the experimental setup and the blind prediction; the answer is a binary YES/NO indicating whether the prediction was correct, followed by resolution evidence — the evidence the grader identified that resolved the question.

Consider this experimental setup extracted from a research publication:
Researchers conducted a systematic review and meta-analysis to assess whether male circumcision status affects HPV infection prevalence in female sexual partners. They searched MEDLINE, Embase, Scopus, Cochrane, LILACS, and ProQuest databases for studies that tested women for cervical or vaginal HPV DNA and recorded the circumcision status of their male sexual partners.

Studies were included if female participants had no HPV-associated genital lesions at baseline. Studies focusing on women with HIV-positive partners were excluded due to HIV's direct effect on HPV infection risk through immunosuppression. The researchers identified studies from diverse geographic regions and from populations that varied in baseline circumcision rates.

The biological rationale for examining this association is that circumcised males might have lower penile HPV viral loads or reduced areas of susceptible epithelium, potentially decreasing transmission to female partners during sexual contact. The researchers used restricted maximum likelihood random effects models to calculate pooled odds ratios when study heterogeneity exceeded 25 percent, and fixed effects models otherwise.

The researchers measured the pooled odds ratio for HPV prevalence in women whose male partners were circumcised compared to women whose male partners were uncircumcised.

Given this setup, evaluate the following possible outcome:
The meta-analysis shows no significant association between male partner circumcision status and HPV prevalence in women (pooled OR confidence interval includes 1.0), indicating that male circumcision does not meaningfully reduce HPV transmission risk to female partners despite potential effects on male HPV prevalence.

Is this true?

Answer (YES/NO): NO